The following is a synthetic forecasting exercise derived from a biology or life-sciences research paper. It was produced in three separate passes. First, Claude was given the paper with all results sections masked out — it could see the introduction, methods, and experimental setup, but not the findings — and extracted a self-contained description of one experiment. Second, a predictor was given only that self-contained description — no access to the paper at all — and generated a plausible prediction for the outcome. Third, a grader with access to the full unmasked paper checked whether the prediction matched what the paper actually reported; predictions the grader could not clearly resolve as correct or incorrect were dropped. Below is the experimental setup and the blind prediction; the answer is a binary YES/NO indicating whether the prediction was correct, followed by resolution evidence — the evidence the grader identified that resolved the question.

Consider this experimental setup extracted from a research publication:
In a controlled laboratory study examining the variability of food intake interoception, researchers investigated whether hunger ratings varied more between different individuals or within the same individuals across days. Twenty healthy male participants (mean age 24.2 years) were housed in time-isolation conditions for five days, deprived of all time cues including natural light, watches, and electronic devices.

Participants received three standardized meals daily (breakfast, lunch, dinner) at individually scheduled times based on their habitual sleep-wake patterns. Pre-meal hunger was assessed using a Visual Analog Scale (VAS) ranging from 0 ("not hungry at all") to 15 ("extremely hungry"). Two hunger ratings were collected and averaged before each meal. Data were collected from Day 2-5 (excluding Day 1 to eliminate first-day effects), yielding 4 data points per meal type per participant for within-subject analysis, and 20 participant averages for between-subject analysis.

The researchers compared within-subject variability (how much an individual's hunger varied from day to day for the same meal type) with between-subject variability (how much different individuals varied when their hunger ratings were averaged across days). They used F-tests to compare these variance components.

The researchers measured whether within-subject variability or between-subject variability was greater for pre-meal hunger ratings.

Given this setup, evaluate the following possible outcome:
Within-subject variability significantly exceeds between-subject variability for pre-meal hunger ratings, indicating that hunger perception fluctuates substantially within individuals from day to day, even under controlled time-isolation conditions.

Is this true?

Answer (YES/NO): NO